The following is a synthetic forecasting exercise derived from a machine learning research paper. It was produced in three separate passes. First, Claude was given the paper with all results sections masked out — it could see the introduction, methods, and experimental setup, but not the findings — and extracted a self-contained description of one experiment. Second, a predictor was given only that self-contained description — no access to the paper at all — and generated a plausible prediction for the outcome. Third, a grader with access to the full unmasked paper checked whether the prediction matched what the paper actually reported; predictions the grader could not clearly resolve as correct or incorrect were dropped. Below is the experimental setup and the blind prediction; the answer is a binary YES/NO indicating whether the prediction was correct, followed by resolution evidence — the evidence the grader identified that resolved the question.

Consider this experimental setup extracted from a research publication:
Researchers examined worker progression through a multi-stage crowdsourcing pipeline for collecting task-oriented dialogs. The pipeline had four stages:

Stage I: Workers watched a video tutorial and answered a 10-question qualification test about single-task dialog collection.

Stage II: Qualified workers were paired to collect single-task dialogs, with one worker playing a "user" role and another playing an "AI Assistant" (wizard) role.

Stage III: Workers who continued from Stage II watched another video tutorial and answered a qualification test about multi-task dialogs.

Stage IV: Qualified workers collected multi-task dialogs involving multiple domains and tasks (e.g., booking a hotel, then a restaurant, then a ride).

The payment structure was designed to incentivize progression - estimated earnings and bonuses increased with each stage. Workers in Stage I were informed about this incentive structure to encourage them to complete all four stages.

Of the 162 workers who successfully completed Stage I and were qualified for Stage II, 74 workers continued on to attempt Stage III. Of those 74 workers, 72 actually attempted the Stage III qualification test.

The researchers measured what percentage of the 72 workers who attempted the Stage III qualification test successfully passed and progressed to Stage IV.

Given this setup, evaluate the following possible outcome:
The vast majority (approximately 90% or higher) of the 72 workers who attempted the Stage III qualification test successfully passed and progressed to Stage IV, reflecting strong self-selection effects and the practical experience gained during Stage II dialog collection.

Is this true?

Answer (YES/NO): YES